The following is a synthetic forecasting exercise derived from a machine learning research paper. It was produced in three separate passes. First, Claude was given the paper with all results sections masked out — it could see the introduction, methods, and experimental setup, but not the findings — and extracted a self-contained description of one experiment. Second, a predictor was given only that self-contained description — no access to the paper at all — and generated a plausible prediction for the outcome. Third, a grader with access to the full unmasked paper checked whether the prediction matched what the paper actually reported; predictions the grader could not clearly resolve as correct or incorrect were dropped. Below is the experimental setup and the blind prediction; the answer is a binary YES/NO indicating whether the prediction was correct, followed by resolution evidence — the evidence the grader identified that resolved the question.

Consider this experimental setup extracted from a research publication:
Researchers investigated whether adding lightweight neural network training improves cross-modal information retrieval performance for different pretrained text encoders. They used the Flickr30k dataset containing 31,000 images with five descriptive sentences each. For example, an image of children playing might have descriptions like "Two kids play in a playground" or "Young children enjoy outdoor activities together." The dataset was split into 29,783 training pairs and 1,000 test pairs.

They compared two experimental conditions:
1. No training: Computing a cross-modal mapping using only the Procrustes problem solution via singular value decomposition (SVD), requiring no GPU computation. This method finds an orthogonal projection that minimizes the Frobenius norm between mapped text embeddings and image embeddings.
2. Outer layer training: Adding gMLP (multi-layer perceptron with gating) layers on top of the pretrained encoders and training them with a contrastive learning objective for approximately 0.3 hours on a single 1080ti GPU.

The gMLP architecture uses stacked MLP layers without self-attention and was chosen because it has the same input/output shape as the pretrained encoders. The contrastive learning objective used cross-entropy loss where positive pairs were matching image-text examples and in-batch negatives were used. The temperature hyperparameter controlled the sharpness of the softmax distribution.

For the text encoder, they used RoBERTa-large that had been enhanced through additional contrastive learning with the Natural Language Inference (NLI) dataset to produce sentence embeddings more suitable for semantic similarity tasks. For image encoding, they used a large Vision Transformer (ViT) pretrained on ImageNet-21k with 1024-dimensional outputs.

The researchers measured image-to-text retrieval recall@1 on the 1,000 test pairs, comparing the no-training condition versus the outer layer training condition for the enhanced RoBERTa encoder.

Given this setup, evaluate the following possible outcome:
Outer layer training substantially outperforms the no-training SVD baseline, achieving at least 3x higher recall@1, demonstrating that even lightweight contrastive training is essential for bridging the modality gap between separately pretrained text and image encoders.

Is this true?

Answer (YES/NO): NO